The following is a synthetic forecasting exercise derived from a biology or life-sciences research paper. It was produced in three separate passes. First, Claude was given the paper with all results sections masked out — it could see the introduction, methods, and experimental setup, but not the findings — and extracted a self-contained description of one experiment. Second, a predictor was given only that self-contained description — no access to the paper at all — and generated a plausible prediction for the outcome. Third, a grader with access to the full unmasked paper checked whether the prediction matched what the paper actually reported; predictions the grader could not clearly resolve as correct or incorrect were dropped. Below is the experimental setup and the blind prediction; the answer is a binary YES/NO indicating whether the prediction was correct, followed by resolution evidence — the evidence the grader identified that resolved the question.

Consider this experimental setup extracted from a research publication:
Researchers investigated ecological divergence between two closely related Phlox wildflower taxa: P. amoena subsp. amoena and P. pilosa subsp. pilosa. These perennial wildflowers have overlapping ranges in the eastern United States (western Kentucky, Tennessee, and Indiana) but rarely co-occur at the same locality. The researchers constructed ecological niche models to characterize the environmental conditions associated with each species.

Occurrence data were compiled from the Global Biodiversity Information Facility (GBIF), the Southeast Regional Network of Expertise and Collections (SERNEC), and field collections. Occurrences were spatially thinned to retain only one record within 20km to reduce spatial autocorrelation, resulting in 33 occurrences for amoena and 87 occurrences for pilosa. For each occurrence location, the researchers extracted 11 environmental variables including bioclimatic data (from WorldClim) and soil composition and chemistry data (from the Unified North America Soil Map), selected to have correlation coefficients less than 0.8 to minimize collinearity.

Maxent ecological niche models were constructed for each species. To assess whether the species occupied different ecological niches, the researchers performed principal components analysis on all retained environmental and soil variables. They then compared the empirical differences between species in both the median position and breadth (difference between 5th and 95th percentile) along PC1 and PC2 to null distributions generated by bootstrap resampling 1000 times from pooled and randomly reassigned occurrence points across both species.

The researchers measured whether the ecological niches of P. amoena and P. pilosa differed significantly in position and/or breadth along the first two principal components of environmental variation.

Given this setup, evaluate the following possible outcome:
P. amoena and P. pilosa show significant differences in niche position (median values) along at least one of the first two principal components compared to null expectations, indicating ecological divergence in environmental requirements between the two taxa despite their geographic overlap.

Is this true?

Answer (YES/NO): YES